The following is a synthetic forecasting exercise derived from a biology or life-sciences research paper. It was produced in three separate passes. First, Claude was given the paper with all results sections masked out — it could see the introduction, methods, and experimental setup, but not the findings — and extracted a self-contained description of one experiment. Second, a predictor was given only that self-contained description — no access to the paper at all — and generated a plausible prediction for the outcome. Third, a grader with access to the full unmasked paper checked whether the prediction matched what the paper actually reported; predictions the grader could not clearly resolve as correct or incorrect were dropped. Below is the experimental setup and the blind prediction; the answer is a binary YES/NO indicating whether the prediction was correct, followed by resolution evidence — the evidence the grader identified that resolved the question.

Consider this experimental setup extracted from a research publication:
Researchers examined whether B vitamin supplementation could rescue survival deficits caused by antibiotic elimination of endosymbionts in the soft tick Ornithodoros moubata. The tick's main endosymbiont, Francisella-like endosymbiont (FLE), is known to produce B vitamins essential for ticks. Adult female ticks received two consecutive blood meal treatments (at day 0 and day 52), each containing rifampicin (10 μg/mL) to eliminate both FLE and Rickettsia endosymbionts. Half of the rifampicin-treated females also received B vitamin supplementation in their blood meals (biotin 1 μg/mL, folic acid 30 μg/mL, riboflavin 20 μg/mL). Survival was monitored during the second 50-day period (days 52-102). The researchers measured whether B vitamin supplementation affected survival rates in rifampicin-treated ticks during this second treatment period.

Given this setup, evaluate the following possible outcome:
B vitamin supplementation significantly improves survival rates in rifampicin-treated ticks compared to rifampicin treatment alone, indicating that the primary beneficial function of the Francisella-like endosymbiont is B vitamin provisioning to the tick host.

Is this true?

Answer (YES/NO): NO